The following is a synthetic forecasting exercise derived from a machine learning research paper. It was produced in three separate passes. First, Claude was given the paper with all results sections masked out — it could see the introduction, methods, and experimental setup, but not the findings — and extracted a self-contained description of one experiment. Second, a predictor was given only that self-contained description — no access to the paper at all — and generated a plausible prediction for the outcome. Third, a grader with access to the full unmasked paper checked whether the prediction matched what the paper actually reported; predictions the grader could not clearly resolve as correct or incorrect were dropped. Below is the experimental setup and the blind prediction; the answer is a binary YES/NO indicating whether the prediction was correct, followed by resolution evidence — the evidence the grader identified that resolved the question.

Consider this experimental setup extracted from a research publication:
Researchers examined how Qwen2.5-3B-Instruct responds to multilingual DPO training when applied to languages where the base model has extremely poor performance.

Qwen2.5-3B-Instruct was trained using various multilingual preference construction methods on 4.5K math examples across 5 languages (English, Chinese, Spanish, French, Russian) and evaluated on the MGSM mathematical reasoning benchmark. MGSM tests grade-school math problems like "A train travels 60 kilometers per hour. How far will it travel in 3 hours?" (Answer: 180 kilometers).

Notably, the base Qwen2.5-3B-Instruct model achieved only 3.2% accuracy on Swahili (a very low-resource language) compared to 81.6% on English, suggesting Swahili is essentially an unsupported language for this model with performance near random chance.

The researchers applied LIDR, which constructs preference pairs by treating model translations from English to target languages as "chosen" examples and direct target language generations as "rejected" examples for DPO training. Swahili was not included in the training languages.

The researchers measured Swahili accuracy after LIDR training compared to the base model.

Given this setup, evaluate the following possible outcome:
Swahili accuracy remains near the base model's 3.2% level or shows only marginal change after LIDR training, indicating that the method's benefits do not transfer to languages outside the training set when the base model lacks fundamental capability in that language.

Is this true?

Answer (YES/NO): YES